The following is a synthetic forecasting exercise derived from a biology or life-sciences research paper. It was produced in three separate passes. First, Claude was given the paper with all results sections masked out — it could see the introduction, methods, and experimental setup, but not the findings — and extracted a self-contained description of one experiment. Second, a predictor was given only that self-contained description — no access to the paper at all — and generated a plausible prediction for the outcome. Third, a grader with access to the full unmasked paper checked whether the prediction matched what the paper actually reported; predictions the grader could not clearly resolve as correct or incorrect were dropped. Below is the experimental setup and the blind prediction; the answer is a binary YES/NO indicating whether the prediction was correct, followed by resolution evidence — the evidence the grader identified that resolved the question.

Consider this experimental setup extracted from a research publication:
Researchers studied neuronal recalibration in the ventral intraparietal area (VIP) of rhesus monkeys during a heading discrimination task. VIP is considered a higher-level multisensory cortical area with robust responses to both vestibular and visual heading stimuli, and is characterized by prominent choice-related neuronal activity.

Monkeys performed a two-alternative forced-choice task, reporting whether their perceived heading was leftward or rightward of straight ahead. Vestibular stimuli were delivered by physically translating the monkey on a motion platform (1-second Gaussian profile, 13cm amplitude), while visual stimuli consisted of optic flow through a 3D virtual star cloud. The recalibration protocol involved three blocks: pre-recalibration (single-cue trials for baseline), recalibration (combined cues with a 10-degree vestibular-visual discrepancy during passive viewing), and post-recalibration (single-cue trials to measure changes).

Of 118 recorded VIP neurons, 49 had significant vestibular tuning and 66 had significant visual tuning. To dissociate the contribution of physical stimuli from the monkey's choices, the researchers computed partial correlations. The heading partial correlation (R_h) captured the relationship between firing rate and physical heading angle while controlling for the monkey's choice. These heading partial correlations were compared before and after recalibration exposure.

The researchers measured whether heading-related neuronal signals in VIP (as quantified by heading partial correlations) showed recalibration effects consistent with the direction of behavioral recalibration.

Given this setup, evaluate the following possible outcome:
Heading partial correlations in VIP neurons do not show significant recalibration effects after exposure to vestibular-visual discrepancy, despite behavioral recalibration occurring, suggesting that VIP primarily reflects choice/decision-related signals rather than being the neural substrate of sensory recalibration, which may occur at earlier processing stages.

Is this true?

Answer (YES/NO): NO